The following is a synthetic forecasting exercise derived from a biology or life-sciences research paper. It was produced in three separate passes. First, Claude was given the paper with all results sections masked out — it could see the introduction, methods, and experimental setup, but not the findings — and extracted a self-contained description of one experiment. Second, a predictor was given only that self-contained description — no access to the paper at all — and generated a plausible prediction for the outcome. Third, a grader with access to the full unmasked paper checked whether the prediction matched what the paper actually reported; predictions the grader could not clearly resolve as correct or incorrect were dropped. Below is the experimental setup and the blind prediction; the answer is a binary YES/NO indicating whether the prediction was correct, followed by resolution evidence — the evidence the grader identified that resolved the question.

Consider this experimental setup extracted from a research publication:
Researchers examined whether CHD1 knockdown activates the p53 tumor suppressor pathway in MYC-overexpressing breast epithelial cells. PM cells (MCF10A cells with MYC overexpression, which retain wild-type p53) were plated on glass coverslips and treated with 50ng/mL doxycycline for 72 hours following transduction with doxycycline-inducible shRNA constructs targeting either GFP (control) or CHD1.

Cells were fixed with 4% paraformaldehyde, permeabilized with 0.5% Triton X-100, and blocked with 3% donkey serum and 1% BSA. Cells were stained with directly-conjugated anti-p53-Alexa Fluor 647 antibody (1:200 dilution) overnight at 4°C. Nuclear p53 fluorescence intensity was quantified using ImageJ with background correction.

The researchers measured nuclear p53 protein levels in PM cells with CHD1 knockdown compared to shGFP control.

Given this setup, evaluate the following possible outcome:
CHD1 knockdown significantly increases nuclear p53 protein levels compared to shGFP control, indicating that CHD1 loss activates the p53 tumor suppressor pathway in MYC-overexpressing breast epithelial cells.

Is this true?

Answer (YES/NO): YES